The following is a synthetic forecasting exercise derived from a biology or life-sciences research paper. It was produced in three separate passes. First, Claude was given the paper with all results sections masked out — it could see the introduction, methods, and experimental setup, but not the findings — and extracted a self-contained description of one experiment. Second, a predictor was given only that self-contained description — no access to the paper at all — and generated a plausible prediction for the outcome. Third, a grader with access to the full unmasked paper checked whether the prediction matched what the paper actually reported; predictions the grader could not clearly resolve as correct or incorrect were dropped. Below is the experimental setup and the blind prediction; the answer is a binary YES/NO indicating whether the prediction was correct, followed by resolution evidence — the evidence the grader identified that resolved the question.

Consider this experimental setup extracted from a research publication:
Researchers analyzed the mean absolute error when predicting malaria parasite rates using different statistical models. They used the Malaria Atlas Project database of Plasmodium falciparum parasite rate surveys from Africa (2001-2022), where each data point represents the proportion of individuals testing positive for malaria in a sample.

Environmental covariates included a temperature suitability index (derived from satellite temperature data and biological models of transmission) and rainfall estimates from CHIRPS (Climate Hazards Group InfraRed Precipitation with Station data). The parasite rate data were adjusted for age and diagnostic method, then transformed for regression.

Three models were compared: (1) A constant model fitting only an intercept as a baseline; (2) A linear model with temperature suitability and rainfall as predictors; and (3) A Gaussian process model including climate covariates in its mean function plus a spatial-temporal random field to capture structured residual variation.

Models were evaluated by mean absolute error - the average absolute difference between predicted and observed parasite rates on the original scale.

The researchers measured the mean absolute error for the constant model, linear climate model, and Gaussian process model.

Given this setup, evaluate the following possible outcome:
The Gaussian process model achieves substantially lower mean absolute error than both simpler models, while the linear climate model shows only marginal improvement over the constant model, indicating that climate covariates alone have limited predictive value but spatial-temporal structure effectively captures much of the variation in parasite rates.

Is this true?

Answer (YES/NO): YES